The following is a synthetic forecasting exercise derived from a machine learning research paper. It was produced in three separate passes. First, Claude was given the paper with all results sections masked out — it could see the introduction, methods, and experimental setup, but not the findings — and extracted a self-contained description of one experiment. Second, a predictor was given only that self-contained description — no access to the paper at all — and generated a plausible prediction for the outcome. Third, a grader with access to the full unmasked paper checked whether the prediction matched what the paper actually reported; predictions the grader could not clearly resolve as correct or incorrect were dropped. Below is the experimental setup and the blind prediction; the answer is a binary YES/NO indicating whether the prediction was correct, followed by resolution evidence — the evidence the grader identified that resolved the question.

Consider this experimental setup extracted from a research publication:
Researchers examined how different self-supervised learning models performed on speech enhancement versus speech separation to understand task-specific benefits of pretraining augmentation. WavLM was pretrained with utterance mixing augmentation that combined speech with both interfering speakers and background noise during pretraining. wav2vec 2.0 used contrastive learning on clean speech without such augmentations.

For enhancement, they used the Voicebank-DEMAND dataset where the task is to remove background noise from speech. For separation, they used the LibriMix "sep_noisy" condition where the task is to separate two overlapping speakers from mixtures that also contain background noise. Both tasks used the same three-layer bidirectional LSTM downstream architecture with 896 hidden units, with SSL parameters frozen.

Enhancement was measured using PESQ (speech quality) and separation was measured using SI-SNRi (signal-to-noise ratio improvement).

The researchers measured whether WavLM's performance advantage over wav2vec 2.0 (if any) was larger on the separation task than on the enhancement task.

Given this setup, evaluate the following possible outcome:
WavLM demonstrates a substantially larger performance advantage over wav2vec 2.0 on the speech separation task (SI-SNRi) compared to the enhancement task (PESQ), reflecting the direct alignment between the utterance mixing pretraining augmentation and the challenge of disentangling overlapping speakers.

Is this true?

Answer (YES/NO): YES